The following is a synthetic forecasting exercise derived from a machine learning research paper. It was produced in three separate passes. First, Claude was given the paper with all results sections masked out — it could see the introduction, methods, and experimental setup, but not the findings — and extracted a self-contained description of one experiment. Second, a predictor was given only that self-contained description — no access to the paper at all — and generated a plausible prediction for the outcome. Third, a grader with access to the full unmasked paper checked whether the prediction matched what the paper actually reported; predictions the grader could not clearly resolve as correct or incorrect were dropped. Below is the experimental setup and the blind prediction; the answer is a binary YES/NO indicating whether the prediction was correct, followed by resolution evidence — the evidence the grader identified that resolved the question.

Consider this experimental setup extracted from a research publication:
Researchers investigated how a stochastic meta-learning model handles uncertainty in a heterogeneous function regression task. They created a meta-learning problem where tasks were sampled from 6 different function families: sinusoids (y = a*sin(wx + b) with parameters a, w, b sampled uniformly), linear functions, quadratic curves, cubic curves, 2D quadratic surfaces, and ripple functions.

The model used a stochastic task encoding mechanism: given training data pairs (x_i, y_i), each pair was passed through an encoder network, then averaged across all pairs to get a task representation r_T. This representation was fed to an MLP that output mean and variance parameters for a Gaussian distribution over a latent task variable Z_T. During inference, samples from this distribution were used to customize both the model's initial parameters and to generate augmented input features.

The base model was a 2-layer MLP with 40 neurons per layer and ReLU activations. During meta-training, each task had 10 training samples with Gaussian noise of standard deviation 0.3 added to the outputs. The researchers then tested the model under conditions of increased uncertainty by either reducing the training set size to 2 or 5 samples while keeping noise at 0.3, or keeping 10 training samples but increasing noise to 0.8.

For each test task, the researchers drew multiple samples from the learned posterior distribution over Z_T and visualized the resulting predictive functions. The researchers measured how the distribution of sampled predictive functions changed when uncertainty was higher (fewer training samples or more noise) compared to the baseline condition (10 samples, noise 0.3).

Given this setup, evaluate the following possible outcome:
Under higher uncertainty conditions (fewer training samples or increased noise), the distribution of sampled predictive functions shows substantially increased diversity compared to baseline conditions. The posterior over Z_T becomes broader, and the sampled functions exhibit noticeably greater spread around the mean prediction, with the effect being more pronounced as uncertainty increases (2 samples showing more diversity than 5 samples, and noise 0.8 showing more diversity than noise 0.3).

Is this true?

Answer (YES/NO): YES